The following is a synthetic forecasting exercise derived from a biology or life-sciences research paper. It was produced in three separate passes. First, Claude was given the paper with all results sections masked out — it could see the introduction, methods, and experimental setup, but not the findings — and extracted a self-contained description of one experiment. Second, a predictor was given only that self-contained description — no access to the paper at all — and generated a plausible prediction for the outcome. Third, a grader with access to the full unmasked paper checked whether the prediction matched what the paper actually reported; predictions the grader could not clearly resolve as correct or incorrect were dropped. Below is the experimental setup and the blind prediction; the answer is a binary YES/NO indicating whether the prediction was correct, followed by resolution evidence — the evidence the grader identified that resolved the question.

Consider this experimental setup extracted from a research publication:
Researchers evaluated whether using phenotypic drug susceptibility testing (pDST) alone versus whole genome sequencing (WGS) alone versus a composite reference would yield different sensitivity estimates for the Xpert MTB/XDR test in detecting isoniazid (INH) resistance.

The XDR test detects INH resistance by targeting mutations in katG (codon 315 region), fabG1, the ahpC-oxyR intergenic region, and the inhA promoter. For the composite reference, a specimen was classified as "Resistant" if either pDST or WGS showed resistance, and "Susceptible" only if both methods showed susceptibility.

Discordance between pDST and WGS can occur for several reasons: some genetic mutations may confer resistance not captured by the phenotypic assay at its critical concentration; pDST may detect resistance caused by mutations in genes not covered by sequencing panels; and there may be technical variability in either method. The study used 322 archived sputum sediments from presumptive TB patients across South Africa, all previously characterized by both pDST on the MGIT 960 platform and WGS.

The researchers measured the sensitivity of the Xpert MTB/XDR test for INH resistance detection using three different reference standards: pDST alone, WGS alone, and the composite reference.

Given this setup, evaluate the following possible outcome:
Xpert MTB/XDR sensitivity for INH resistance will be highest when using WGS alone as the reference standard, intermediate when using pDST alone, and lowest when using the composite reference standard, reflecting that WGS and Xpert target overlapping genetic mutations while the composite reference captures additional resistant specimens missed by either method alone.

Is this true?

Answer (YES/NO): YES